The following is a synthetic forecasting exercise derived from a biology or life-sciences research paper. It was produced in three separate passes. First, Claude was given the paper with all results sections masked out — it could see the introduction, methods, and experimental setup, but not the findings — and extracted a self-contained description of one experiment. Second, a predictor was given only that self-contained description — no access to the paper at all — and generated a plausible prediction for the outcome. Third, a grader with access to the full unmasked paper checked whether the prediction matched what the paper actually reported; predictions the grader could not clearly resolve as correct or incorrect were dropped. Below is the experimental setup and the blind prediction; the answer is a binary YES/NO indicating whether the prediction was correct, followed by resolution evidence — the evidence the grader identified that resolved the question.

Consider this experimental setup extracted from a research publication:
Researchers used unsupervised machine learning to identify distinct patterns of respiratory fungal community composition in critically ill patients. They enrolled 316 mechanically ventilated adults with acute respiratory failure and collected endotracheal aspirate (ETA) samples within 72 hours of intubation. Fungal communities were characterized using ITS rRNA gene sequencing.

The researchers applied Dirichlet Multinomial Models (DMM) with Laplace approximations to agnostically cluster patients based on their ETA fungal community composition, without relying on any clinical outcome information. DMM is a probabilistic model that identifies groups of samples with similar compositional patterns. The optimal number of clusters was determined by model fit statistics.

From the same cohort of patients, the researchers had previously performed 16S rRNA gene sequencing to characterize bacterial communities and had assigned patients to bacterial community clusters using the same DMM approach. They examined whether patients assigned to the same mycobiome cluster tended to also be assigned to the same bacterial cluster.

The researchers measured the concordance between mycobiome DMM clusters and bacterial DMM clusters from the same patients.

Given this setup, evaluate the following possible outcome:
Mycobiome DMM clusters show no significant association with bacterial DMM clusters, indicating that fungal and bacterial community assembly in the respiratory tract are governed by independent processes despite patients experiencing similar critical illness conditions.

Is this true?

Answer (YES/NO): YES